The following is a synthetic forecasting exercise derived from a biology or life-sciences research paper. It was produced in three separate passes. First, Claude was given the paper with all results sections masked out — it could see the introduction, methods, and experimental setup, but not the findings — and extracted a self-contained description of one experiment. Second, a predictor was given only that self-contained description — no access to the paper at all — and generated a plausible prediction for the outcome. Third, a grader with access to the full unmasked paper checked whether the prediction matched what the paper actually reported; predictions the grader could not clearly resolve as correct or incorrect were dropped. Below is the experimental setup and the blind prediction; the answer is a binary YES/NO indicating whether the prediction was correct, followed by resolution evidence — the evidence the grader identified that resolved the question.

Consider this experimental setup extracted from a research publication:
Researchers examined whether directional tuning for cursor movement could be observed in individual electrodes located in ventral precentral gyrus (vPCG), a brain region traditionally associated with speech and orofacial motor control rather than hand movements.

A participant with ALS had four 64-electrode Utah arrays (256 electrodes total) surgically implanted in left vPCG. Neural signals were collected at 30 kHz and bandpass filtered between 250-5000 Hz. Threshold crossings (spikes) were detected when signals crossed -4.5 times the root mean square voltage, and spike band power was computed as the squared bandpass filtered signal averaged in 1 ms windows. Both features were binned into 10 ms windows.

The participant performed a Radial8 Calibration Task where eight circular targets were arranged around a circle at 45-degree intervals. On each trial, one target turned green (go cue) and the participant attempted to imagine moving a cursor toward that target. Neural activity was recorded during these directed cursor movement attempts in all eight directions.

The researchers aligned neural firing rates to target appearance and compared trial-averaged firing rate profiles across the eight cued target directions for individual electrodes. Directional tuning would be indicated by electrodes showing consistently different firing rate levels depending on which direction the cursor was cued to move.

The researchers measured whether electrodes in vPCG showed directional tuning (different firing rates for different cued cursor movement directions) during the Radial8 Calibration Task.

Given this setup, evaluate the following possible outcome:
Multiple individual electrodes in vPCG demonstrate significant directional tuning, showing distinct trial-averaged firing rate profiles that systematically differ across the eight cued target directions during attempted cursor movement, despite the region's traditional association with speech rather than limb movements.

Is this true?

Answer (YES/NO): YES